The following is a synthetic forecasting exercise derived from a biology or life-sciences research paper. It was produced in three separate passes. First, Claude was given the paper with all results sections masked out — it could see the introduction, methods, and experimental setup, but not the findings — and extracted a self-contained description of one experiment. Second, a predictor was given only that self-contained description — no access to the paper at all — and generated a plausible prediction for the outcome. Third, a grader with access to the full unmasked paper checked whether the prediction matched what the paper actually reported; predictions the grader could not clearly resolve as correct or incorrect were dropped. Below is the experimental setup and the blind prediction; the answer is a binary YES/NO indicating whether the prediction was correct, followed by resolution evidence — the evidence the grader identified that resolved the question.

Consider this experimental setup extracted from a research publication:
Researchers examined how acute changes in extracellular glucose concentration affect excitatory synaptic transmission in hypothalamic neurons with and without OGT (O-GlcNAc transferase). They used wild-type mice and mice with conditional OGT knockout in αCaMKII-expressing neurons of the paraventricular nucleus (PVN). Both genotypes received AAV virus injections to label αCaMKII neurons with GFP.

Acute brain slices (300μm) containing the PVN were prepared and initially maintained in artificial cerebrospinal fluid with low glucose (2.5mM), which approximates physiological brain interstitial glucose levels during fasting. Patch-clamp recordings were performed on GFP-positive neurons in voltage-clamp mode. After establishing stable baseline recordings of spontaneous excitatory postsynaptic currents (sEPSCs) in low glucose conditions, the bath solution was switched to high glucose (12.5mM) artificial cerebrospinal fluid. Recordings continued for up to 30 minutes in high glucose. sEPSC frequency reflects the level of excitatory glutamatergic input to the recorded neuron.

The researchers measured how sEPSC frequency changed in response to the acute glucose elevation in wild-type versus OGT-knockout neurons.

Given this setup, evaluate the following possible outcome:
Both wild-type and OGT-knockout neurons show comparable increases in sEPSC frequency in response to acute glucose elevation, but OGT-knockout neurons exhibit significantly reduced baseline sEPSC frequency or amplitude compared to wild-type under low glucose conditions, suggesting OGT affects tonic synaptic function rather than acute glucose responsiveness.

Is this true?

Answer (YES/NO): NO